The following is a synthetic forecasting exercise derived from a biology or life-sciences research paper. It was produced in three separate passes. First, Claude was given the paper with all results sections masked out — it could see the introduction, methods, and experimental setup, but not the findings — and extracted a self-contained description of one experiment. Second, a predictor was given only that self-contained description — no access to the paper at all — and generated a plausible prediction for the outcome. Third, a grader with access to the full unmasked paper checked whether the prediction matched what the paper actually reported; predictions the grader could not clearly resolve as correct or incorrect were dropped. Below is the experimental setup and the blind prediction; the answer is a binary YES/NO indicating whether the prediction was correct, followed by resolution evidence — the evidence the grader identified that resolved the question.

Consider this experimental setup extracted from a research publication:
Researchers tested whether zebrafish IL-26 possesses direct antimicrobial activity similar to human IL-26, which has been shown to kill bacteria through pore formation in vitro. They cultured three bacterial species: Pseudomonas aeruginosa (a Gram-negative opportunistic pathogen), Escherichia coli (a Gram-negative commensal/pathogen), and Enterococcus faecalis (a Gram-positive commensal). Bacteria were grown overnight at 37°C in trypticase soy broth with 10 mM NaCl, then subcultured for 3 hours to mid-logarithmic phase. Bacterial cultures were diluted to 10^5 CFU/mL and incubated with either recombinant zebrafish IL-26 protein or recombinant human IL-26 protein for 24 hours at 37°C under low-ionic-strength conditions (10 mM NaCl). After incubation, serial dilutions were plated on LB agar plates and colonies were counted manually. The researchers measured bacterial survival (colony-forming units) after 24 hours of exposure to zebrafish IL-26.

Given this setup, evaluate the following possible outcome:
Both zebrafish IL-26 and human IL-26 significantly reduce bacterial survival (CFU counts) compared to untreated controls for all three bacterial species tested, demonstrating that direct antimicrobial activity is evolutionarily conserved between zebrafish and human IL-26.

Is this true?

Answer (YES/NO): NO